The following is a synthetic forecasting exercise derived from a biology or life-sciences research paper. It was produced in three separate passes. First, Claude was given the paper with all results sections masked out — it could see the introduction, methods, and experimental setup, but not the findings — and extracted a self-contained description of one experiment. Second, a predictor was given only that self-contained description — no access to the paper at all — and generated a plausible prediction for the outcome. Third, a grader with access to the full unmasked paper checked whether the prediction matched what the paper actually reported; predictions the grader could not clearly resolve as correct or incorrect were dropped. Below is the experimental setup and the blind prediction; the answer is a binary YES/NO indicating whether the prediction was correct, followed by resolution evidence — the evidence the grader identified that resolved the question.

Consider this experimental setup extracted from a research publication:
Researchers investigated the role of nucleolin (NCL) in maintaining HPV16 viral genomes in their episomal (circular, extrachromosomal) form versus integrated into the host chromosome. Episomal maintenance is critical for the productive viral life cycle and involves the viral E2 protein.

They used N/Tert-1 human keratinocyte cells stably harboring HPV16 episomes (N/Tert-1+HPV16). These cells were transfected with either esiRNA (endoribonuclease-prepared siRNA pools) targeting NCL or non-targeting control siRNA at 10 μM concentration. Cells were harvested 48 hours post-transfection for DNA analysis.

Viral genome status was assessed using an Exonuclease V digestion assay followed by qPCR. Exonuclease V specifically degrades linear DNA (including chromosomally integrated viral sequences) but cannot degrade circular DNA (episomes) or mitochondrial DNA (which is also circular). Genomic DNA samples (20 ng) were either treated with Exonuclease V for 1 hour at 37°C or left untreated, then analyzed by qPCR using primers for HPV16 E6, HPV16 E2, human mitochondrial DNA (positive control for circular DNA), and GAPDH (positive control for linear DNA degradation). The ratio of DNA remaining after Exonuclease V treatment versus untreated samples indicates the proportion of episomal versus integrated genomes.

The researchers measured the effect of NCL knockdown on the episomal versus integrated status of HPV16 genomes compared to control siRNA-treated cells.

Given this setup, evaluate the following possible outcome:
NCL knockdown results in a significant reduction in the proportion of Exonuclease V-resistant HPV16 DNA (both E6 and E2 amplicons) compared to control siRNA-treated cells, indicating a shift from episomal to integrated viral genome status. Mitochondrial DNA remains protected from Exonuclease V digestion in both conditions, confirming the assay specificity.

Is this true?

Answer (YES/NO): NO